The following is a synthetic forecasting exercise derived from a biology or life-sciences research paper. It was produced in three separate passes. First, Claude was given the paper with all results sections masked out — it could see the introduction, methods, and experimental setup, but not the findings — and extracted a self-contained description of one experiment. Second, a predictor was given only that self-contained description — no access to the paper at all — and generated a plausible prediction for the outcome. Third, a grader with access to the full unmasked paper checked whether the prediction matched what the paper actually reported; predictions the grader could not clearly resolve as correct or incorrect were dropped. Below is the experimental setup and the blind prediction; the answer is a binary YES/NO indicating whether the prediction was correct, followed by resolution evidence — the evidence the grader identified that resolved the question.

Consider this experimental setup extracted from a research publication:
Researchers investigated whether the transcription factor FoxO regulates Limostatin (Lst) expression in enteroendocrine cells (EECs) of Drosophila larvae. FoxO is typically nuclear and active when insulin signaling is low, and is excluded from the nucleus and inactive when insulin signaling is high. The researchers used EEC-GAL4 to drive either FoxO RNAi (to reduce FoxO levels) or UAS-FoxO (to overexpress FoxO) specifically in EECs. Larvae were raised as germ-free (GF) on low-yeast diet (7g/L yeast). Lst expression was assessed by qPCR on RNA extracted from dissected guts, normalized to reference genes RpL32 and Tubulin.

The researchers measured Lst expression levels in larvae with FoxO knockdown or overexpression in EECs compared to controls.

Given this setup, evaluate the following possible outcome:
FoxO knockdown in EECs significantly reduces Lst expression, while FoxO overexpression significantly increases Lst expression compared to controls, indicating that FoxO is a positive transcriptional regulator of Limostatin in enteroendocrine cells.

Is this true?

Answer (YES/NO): YES